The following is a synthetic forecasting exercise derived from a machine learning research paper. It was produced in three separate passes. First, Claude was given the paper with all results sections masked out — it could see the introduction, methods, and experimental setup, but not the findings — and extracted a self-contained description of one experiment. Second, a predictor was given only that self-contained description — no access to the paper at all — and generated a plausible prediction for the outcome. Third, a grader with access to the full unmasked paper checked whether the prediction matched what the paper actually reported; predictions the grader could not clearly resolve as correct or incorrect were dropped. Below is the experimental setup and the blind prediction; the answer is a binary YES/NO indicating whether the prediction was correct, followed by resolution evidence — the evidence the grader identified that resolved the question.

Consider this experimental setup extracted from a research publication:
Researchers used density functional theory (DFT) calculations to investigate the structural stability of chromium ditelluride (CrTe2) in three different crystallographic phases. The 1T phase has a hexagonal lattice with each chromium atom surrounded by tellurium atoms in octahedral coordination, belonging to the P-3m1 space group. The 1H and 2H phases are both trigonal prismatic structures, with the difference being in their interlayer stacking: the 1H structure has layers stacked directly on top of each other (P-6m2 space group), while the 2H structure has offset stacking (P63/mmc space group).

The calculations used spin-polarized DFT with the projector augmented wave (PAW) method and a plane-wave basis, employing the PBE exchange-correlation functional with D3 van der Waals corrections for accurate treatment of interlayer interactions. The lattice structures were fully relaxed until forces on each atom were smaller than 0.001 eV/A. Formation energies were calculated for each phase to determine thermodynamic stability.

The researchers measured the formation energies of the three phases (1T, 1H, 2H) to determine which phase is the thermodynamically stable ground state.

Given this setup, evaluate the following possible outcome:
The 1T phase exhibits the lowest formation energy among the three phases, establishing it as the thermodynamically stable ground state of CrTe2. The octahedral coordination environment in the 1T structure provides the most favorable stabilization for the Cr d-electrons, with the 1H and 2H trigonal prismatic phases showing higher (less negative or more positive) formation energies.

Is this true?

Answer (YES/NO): YES